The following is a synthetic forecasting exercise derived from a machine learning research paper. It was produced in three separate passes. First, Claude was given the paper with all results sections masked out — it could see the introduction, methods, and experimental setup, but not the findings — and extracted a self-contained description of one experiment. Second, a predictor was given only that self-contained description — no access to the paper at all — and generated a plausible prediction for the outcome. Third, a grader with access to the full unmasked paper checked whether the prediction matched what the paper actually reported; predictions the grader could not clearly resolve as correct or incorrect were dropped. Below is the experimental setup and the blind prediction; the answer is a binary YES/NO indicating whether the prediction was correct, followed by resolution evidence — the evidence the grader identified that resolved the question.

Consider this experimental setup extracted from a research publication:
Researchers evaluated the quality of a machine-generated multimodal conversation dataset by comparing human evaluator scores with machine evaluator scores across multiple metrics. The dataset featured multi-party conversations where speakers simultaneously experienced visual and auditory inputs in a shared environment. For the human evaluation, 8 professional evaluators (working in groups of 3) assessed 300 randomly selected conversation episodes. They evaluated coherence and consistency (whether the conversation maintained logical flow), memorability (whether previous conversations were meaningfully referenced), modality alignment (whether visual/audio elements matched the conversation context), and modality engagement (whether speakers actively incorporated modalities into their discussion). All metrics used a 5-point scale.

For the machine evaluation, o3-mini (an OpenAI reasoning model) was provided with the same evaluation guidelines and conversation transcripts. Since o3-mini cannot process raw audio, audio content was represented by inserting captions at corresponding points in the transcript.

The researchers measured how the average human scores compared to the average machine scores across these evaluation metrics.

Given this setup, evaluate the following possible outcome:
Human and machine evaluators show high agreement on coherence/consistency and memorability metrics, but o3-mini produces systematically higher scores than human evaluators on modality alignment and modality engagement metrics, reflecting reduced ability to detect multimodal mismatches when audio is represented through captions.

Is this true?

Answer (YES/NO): NO